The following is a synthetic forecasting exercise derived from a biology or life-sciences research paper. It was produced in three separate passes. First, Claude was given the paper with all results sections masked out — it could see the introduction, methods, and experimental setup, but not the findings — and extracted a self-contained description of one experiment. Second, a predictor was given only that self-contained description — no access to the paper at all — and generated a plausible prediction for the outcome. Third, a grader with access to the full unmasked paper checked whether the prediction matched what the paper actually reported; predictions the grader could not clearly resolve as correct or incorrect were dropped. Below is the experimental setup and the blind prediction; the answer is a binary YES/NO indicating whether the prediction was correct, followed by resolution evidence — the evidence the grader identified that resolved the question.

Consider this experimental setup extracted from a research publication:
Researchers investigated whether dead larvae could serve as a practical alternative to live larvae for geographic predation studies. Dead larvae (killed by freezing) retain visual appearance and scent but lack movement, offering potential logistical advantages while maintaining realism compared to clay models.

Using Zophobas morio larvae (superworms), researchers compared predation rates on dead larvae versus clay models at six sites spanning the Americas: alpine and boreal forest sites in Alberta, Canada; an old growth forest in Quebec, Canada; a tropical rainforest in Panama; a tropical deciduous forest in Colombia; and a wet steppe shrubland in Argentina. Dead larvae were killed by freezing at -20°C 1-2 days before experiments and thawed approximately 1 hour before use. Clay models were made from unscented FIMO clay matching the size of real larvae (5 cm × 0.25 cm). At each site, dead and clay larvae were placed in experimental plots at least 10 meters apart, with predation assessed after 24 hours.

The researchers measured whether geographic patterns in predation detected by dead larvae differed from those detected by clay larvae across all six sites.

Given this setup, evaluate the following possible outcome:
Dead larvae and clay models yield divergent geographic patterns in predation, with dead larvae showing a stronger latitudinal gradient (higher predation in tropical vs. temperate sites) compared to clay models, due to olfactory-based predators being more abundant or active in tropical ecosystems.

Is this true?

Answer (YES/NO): NO